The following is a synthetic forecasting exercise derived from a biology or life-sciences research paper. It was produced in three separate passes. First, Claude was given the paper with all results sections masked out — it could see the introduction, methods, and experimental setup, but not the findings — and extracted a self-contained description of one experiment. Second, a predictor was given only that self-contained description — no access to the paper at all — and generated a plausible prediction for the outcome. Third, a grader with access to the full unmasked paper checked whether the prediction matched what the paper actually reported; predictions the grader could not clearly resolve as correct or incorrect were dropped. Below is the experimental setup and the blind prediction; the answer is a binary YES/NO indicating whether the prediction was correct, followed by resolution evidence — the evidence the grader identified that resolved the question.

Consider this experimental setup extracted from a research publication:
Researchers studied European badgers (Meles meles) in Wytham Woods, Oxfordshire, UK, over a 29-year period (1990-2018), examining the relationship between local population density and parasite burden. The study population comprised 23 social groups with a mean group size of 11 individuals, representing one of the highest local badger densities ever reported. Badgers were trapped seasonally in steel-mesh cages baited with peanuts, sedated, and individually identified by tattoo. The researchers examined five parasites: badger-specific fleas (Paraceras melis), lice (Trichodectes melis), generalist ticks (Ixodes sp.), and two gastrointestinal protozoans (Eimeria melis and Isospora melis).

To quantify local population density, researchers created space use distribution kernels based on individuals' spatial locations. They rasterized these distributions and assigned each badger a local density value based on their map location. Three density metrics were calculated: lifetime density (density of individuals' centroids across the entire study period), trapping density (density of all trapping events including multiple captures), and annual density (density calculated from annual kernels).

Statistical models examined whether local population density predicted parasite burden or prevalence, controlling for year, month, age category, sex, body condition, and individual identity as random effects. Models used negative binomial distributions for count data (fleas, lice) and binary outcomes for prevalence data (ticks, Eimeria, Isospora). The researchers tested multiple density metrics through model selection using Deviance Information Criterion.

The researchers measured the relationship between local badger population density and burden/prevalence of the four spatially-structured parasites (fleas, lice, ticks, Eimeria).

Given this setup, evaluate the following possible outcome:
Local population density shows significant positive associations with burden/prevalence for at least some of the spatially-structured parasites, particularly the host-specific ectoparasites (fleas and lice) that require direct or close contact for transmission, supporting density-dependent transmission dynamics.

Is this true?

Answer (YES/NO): NO